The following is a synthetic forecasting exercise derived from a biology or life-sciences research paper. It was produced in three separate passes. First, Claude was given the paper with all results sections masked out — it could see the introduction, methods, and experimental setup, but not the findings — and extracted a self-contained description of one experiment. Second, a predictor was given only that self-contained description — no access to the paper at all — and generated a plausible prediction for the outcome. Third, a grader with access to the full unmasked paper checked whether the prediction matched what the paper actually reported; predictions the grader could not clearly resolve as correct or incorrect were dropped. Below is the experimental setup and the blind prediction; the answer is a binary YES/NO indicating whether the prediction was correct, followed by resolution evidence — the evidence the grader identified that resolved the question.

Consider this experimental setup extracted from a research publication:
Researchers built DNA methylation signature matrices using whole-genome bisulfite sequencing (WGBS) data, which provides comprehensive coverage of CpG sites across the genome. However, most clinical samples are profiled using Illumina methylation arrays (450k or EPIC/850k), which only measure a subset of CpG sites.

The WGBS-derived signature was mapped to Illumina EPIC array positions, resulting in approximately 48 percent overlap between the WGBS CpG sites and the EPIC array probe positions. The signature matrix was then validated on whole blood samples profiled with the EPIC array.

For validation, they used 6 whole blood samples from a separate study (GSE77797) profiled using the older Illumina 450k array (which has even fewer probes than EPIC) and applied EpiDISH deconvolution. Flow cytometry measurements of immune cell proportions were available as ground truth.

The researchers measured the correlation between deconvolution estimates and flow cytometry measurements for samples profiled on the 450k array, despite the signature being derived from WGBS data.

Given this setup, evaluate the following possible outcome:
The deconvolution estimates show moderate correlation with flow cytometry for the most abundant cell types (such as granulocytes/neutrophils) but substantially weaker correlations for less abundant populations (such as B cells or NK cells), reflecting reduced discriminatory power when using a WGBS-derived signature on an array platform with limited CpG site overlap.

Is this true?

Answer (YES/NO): NO